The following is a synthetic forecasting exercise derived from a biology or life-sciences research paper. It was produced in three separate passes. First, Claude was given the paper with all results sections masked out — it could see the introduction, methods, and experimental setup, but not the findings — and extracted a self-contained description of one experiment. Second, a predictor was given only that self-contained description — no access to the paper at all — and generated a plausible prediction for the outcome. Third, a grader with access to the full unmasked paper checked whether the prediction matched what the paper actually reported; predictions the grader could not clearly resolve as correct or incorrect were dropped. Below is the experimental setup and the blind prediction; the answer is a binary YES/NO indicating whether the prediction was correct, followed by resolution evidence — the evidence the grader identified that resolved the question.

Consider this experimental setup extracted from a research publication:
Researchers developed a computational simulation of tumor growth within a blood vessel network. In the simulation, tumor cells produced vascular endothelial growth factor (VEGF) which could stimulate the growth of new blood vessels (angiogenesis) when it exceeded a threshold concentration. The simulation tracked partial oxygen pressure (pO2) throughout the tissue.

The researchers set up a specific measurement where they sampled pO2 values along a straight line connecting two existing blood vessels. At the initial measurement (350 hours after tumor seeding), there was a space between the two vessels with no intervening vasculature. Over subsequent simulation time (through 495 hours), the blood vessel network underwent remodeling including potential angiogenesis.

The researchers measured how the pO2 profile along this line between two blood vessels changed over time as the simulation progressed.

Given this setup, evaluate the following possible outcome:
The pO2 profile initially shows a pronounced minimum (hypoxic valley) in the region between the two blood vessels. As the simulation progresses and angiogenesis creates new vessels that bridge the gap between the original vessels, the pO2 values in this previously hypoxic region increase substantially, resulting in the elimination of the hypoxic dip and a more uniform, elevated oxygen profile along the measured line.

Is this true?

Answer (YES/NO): YES